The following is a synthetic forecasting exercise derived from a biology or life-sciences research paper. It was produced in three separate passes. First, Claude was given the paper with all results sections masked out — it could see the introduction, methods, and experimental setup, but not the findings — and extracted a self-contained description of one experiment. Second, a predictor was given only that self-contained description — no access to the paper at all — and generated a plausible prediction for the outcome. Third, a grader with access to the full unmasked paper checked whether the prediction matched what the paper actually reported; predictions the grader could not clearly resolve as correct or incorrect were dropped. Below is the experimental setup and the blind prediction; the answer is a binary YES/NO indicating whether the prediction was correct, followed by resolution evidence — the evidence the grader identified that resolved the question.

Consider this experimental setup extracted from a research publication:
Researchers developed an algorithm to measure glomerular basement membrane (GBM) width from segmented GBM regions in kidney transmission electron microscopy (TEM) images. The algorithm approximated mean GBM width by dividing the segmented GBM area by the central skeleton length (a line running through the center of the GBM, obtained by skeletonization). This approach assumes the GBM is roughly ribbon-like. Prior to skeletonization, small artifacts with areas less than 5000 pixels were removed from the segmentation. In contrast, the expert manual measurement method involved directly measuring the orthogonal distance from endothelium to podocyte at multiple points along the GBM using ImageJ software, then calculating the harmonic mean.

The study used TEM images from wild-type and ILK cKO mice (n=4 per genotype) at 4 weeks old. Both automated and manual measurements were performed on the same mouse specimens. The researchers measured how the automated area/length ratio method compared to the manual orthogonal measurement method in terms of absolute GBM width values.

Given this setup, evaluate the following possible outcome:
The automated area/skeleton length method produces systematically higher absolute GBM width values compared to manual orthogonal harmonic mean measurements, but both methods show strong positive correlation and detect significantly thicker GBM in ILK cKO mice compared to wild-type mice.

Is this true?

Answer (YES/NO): NO